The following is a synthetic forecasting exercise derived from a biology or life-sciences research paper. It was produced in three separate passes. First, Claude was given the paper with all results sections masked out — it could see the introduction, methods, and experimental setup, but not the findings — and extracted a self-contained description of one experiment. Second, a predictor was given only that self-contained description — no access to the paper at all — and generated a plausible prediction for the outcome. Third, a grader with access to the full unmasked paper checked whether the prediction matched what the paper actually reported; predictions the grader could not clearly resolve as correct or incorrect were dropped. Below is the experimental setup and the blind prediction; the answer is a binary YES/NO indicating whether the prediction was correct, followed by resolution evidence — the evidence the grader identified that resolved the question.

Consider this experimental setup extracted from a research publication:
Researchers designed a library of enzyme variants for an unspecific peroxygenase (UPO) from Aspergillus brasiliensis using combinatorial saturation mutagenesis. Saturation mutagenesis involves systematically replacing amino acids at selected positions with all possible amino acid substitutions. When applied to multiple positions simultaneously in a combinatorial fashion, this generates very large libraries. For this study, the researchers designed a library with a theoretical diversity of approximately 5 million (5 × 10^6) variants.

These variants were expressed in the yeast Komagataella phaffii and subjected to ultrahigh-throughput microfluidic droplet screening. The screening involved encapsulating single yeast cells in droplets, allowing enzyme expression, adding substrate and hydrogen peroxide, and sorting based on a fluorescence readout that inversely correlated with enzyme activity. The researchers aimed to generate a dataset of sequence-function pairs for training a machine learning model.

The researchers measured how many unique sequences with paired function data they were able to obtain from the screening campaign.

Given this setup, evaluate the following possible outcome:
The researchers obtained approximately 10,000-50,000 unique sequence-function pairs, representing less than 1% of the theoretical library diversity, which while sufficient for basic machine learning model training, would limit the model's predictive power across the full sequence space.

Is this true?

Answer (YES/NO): YES